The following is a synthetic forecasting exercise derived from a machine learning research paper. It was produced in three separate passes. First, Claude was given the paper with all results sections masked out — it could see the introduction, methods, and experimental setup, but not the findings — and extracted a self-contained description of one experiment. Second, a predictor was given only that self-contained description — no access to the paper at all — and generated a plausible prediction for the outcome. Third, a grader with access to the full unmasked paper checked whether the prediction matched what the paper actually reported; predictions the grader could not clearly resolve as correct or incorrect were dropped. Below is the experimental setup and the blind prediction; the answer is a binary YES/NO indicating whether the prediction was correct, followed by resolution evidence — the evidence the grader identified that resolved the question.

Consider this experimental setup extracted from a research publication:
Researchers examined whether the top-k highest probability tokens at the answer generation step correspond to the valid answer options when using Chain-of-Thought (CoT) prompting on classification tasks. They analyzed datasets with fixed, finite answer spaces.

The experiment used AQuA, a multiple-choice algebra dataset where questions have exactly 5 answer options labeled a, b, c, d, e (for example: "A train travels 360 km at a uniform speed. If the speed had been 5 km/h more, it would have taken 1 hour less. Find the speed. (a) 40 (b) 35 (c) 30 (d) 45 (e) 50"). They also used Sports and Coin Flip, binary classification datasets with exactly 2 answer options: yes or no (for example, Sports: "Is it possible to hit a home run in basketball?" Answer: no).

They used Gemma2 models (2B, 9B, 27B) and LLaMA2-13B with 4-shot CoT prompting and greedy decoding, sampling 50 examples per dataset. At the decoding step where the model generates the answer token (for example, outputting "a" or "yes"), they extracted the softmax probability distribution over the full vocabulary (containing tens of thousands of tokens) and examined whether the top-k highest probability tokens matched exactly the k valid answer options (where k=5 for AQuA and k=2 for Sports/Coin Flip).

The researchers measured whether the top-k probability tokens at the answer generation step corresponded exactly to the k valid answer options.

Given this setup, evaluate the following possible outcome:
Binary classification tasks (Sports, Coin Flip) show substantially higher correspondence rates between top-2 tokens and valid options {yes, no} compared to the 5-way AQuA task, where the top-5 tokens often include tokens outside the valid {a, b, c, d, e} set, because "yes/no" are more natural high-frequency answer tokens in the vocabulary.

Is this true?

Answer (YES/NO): NO